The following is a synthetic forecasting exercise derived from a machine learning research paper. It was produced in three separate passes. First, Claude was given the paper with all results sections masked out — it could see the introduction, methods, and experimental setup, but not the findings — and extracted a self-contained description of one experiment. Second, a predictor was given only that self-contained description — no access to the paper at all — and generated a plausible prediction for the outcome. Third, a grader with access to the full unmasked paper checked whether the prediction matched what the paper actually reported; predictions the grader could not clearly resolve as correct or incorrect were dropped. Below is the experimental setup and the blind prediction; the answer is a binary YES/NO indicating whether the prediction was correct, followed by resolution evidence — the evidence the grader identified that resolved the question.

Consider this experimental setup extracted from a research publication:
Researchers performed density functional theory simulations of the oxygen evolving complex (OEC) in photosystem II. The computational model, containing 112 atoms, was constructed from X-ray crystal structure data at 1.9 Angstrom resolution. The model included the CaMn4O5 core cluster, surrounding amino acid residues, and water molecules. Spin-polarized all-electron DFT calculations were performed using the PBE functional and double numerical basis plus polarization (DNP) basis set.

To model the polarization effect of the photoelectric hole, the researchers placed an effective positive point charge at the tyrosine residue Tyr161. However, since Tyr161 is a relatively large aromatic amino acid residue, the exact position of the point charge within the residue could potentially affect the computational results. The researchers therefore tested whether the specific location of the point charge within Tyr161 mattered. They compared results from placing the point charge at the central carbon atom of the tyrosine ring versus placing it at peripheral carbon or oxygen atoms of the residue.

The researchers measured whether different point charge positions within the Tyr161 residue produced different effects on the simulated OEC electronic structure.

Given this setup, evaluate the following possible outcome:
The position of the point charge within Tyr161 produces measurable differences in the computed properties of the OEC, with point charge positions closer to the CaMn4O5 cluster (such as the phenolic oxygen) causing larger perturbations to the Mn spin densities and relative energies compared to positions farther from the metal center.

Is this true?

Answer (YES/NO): NO